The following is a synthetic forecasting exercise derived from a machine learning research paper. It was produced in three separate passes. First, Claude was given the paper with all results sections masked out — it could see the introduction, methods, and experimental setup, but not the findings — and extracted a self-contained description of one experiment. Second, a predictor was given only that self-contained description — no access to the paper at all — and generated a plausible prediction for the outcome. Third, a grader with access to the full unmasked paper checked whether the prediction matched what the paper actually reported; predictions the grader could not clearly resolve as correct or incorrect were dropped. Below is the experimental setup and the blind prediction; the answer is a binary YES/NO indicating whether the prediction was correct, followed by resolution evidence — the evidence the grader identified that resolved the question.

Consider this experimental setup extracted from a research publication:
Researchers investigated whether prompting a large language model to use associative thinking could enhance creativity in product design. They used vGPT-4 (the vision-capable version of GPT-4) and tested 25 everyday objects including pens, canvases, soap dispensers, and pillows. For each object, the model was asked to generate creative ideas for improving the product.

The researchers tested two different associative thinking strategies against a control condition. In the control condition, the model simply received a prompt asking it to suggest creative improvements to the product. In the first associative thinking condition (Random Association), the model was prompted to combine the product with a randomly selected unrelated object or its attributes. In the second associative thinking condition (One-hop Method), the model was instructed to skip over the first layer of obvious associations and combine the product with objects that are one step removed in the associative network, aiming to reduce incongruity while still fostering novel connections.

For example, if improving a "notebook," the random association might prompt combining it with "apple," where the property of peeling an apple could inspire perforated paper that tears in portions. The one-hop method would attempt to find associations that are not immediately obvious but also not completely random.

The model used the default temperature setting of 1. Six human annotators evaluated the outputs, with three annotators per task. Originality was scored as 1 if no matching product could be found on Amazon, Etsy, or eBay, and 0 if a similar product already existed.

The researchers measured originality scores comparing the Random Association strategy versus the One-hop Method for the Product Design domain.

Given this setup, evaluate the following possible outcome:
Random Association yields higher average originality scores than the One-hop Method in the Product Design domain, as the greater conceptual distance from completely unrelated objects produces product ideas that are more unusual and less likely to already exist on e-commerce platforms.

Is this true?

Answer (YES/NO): YES